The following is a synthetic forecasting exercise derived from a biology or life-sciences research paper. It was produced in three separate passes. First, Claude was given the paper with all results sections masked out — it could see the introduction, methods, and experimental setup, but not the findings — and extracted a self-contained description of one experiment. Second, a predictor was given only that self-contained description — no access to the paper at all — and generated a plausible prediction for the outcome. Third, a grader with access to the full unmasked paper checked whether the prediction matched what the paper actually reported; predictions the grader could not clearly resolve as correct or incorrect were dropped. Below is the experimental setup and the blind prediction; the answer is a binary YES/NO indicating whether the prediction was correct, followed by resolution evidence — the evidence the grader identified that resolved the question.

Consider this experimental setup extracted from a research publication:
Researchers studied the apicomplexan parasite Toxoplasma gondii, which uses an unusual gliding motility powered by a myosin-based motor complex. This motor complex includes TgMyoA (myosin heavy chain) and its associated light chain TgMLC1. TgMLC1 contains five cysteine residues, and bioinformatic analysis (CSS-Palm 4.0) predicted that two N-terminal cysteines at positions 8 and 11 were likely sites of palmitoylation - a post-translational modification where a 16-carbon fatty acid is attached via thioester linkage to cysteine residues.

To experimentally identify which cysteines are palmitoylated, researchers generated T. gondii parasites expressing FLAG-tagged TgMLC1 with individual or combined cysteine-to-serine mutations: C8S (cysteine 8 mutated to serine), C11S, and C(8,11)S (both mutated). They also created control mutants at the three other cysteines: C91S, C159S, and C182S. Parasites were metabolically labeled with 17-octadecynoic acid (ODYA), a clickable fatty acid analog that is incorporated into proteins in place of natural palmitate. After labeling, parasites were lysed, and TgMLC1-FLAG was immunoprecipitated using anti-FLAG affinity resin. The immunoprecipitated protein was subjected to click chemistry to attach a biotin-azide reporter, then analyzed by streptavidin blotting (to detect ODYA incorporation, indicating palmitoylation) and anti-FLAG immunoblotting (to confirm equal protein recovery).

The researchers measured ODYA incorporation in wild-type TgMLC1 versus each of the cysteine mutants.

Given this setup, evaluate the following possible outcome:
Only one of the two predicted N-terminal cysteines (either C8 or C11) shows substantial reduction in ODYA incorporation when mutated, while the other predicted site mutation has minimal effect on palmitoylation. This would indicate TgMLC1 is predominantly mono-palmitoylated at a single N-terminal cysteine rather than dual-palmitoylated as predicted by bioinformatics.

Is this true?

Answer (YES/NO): NO